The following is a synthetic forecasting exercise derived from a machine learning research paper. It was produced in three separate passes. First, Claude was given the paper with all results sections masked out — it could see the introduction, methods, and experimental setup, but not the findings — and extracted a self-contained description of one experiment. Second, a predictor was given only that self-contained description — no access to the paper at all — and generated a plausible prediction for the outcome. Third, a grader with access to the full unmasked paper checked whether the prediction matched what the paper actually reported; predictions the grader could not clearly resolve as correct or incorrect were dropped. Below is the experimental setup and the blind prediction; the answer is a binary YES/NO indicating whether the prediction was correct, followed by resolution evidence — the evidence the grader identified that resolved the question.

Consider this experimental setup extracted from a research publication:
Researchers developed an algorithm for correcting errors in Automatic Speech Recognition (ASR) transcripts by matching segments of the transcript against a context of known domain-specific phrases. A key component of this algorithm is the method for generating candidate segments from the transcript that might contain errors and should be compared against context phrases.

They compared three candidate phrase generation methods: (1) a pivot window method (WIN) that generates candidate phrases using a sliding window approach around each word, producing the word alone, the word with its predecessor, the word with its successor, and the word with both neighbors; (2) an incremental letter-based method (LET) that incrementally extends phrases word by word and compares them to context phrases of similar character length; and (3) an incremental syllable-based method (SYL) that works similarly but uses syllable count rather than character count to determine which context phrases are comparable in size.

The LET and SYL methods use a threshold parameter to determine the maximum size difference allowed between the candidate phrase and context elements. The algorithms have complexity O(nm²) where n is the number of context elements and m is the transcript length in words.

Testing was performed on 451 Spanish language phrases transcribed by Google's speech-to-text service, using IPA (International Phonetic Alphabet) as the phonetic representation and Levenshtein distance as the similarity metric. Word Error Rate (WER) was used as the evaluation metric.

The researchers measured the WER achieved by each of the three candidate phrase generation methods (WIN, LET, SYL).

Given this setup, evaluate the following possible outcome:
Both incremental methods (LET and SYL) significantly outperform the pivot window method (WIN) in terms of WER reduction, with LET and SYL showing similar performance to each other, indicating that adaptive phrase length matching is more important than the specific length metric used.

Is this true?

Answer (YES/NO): YES